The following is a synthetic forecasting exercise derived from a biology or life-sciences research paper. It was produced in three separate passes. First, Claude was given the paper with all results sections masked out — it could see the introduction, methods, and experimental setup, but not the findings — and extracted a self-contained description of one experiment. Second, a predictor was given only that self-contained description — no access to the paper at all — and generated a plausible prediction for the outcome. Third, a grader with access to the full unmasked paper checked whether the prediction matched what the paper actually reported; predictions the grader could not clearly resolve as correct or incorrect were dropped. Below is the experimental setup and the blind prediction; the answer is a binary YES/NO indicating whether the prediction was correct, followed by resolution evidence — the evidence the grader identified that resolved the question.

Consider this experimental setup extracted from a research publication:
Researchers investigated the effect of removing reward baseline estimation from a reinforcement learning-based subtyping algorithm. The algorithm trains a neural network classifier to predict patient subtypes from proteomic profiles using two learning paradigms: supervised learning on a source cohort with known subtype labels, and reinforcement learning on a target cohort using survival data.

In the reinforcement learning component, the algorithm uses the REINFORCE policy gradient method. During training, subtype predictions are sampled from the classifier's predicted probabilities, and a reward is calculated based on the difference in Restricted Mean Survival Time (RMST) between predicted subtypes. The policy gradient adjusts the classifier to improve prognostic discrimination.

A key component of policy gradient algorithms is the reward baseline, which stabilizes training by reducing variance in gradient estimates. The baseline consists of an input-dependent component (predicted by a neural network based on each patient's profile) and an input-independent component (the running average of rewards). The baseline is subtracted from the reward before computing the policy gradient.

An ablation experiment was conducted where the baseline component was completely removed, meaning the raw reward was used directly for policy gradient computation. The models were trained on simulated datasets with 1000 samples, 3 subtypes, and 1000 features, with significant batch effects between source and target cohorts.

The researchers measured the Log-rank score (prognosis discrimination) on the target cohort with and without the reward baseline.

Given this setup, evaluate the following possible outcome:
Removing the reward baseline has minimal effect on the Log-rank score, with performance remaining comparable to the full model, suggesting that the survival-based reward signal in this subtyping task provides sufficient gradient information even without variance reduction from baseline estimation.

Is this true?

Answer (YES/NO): NO